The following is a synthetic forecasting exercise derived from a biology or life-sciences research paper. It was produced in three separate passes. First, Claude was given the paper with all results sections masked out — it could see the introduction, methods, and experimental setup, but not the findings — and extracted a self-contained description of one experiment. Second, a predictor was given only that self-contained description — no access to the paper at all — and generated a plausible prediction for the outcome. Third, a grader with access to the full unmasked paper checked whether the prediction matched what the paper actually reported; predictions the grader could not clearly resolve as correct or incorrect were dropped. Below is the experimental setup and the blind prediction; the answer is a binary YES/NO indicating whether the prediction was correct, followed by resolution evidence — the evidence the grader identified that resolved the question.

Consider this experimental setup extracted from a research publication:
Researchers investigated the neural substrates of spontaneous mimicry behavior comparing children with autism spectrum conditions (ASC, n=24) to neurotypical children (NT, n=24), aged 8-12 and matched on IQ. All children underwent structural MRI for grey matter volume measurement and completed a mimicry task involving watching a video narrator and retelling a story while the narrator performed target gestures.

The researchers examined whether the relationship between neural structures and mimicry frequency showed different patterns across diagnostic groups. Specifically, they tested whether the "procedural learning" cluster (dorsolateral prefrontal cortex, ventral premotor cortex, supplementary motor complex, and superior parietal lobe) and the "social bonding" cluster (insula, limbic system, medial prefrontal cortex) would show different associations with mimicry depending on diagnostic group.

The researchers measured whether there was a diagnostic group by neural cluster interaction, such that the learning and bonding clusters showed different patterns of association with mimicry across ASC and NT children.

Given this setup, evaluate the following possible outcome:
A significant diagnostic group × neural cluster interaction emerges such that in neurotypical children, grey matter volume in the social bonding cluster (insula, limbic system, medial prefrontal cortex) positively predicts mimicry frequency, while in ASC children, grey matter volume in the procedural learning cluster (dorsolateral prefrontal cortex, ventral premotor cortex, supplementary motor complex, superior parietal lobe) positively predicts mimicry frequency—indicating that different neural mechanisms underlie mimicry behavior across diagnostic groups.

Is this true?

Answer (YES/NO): NO